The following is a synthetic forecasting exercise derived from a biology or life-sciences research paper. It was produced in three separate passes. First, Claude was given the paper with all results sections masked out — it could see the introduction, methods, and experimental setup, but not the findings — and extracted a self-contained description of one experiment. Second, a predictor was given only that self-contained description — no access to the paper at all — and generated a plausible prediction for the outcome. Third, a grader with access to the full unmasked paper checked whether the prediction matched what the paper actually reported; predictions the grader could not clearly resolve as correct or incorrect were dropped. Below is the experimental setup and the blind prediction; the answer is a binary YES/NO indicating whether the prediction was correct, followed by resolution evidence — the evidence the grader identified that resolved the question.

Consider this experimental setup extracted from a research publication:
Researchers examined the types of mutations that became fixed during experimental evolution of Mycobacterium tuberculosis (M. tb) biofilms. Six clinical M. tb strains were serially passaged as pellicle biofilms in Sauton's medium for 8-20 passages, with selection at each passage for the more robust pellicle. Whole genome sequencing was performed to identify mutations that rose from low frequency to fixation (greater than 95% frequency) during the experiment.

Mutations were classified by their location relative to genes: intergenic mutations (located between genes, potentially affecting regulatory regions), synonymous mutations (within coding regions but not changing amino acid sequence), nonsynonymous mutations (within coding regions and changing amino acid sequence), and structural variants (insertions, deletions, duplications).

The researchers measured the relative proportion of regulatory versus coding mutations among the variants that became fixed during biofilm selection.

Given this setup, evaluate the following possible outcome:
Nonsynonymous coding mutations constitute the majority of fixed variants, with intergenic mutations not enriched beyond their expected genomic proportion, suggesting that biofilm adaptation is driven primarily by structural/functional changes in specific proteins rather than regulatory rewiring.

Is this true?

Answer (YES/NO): NO